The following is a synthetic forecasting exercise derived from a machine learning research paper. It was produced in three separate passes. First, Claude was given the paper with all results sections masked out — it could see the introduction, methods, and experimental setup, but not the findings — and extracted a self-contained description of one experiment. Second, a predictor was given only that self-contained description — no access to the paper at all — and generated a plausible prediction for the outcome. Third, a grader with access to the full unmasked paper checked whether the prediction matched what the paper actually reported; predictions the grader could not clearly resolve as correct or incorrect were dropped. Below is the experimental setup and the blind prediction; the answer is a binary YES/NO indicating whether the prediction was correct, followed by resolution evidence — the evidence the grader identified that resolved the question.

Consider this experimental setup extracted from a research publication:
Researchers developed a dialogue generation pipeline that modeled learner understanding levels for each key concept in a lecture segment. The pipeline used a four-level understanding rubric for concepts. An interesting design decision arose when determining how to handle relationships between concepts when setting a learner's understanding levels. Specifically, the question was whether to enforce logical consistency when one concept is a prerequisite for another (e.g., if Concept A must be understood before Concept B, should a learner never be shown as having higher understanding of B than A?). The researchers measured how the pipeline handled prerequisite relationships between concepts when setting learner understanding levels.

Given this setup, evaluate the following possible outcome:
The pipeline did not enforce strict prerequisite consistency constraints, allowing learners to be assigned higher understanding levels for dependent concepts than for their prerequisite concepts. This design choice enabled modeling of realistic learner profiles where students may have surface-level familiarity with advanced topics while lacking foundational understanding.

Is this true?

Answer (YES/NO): YES